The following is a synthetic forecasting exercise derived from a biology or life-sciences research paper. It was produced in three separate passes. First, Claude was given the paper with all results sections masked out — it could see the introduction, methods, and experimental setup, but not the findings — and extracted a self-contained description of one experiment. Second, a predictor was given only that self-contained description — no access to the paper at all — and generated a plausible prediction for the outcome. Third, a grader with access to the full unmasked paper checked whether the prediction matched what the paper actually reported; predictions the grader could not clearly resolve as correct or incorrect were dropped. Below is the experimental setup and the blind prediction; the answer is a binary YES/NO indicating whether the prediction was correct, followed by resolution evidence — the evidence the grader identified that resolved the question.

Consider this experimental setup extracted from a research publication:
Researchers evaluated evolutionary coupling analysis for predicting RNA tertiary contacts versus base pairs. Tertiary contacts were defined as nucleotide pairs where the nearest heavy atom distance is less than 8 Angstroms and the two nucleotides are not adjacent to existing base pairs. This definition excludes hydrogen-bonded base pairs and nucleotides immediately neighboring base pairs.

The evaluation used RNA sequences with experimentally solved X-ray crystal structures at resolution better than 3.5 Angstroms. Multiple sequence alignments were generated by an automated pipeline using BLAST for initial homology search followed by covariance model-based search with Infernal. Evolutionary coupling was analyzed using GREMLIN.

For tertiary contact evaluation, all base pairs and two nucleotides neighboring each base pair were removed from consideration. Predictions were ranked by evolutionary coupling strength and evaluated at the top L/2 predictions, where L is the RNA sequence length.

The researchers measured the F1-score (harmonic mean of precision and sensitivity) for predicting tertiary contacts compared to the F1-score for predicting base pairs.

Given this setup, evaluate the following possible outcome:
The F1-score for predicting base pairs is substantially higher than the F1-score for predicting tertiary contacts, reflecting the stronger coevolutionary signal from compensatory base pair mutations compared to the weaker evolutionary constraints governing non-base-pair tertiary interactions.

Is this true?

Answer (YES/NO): YES